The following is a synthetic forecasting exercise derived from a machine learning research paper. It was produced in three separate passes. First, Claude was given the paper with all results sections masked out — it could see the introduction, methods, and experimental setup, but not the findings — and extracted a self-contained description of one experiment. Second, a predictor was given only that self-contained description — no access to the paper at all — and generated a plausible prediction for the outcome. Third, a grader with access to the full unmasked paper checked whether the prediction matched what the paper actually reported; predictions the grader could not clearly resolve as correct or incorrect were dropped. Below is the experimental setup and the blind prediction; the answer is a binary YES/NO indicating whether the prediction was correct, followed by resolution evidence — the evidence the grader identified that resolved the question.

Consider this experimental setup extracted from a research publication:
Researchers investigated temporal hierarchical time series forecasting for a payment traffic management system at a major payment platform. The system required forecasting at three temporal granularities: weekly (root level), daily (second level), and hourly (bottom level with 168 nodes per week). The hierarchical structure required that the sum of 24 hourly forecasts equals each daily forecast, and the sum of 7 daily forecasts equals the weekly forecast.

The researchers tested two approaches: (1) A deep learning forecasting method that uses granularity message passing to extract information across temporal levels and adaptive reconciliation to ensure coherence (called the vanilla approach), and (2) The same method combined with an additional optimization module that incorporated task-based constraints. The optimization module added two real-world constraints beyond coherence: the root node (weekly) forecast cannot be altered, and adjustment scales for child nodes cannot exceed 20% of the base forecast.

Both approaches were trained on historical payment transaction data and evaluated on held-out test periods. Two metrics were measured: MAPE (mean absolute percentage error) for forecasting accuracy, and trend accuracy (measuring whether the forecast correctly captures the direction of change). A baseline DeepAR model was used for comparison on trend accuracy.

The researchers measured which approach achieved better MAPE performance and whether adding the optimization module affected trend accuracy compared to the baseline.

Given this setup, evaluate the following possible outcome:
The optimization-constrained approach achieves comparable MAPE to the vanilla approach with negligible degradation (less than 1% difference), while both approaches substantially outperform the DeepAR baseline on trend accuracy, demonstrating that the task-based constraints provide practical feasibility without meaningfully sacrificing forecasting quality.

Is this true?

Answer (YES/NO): NO